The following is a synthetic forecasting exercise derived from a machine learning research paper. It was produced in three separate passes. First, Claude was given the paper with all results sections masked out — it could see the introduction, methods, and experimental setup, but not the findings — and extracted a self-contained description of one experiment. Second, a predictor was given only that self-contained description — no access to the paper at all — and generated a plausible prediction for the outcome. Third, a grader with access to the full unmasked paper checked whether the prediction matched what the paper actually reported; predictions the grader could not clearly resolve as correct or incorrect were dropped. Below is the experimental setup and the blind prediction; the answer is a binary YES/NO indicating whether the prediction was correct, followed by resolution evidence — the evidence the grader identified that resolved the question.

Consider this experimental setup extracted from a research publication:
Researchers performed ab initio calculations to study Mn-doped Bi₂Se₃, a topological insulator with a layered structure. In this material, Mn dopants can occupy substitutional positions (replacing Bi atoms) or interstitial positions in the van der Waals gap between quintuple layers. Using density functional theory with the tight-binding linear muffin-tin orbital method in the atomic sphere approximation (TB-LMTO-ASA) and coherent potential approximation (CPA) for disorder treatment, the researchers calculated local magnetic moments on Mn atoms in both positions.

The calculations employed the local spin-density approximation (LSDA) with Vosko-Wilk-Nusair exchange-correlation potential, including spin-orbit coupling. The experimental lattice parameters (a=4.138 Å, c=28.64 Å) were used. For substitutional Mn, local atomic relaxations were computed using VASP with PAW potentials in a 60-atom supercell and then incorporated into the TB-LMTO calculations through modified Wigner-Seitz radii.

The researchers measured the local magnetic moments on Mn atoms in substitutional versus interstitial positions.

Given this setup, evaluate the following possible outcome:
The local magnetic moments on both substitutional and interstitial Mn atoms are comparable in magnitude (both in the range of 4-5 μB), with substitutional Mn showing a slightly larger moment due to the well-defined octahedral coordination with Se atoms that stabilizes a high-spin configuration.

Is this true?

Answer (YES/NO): NO